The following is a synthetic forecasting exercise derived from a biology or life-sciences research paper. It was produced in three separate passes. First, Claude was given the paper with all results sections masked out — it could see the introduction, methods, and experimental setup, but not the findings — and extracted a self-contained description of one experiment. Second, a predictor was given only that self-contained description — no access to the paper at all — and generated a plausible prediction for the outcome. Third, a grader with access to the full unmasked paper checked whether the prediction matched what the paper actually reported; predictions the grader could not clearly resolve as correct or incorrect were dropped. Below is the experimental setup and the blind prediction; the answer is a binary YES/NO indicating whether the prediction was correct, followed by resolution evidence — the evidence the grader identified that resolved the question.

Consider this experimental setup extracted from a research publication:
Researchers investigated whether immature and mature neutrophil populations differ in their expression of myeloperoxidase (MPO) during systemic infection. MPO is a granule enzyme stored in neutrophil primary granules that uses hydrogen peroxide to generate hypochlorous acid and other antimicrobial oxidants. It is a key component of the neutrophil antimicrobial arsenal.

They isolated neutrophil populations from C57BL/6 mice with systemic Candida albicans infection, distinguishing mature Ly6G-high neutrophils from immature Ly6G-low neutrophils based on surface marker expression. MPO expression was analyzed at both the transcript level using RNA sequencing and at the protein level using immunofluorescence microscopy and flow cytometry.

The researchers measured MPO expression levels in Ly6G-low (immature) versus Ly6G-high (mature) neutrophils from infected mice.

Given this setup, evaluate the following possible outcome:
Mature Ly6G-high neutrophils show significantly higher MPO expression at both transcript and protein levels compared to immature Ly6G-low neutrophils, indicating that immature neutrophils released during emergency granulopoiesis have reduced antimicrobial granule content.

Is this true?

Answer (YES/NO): NO